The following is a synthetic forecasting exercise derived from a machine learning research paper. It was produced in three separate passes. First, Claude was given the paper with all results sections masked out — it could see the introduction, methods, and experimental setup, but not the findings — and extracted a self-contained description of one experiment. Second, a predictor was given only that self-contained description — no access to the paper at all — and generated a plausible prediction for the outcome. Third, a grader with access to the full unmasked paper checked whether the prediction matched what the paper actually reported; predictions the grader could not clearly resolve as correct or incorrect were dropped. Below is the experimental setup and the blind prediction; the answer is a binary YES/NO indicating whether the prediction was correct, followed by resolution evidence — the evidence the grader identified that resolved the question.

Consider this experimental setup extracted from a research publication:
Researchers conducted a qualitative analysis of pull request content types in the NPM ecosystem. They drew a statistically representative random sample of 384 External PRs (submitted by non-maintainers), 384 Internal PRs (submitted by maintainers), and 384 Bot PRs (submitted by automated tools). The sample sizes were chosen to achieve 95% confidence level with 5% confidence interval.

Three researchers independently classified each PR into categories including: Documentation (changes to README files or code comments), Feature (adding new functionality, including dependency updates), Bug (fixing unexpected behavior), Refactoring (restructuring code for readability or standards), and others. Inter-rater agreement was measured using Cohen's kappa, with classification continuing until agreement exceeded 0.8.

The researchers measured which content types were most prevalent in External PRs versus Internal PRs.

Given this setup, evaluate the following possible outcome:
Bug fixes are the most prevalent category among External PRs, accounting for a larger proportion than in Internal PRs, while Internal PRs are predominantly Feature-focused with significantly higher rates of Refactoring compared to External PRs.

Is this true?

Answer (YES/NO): NO